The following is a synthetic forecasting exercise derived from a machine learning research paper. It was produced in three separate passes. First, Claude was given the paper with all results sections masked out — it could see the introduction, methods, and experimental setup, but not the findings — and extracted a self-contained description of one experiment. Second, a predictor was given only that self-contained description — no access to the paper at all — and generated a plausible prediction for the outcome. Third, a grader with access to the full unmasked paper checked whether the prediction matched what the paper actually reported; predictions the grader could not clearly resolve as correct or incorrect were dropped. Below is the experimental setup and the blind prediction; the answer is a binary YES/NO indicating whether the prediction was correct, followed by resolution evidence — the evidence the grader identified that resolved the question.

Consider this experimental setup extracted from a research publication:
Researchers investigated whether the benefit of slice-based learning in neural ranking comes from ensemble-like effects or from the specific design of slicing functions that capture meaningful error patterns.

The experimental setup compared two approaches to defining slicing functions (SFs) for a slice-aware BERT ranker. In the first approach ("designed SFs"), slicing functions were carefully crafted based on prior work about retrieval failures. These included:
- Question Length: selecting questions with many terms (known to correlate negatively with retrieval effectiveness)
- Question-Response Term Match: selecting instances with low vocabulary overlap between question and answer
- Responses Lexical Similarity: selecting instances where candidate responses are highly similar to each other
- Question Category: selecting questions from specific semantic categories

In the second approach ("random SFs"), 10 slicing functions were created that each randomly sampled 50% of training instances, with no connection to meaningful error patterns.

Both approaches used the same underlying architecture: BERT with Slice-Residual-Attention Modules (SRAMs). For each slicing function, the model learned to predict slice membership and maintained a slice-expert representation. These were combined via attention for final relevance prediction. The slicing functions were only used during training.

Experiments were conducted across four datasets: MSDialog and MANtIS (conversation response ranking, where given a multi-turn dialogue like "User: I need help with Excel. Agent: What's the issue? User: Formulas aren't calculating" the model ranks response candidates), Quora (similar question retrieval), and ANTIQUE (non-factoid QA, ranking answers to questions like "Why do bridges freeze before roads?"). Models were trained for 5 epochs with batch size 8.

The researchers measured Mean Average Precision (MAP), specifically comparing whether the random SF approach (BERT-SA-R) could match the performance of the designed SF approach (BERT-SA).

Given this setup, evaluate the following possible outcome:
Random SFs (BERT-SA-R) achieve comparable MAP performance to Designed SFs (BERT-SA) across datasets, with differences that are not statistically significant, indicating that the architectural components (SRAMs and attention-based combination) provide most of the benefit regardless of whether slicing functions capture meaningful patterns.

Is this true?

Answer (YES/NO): NO